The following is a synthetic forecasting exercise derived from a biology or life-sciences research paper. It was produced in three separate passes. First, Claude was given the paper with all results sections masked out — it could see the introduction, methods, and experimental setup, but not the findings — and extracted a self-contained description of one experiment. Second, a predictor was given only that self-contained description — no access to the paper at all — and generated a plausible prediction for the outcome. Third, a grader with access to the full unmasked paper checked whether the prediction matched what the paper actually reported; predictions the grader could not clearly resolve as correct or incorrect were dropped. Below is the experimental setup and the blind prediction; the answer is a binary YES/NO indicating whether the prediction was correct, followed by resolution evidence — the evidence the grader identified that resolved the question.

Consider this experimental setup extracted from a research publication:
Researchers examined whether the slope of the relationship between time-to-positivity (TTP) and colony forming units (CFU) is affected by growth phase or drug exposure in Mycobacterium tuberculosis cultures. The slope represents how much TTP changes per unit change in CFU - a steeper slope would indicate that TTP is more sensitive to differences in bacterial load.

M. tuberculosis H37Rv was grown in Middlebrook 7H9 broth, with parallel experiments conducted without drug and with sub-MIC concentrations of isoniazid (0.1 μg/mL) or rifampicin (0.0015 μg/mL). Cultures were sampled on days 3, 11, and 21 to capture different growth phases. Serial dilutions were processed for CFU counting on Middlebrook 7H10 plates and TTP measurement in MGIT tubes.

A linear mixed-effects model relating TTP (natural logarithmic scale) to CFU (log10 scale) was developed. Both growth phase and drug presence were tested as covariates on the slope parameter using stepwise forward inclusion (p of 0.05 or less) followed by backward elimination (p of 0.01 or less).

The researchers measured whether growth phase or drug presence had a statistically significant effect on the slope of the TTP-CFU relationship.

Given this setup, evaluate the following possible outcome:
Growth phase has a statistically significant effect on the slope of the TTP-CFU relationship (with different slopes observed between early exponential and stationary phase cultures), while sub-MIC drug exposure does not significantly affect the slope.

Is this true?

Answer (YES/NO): NO